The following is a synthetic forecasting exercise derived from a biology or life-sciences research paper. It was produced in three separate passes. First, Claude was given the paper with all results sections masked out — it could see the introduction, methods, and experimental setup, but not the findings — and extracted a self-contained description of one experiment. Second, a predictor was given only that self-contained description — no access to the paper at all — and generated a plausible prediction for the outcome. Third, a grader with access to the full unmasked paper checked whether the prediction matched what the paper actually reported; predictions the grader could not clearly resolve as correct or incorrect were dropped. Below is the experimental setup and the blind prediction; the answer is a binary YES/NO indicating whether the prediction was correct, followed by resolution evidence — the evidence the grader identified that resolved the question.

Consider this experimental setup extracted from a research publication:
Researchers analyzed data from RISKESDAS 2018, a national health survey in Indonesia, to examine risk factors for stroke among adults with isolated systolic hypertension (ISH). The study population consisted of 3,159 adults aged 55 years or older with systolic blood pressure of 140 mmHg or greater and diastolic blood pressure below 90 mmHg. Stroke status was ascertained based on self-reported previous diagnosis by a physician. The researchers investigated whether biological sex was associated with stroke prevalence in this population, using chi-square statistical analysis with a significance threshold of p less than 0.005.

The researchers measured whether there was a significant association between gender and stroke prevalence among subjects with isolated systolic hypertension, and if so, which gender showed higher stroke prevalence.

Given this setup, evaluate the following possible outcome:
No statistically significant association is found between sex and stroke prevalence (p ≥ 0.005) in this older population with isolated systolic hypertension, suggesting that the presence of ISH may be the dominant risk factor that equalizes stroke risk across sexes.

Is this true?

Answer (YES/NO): NO